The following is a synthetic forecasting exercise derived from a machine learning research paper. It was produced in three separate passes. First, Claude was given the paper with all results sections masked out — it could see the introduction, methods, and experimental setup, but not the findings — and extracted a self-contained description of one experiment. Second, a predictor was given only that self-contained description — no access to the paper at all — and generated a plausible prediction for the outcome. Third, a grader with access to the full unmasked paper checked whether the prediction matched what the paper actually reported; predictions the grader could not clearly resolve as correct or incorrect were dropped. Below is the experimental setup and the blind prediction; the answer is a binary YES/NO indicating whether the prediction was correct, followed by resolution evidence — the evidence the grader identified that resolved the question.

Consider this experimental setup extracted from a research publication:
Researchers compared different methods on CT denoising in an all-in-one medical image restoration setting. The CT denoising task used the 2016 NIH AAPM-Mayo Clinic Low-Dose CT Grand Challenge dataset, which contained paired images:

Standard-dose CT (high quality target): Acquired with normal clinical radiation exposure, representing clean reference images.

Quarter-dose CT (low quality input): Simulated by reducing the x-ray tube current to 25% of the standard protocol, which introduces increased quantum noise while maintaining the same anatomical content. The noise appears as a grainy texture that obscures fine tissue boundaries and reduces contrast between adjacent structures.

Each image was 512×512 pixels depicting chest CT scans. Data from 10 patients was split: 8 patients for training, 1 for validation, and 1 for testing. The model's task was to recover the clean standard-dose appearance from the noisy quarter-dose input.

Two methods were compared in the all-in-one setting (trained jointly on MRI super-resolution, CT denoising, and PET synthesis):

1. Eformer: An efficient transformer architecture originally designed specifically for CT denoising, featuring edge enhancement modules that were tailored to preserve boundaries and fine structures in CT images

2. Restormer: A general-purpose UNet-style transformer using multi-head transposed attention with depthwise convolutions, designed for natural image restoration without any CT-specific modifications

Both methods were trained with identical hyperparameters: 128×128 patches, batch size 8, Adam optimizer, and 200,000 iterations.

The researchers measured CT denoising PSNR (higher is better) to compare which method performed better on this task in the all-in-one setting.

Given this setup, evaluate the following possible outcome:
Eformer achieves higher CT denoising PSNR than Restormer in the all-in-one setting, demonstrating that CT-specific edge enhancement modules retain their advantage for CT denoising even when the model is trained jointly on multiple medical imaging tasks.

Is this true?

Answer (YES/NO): NO